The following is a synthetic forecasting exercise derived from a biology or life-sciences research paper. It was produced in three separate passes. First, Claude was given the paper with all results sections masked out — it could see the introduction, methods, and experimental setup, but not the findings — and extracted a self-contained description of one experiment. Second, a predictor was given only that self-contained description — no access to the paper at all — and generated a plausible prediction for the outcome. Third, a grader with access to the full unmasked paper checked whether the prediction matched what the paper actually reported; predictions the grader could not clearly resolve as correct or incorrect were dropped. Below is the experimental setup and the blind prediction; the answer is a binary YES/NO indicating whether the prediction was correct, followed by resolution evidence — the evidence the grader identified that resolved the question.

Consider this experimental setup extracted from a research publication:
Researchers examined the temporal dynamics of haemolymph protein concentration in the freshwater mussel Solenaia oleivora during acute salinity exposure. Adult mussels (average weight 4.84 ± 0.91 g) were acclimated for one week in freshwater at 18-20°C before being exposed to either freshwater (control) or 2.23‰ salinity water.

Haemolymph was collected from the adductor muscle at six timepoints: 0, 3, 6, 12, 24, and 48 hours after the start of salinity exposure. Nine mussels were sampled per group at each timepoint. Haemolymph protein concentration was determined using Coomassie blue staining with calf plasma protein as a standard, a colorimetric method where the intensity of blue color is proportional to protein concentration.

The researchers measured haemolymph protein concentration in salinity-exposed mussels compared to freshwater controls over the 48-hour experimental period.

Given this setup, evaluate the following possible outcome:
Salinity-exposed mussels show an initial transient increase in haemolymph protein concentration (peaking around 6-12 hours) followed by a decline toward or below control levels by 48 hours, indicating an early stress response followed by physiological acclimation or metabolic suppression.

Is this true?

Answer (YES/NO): YES